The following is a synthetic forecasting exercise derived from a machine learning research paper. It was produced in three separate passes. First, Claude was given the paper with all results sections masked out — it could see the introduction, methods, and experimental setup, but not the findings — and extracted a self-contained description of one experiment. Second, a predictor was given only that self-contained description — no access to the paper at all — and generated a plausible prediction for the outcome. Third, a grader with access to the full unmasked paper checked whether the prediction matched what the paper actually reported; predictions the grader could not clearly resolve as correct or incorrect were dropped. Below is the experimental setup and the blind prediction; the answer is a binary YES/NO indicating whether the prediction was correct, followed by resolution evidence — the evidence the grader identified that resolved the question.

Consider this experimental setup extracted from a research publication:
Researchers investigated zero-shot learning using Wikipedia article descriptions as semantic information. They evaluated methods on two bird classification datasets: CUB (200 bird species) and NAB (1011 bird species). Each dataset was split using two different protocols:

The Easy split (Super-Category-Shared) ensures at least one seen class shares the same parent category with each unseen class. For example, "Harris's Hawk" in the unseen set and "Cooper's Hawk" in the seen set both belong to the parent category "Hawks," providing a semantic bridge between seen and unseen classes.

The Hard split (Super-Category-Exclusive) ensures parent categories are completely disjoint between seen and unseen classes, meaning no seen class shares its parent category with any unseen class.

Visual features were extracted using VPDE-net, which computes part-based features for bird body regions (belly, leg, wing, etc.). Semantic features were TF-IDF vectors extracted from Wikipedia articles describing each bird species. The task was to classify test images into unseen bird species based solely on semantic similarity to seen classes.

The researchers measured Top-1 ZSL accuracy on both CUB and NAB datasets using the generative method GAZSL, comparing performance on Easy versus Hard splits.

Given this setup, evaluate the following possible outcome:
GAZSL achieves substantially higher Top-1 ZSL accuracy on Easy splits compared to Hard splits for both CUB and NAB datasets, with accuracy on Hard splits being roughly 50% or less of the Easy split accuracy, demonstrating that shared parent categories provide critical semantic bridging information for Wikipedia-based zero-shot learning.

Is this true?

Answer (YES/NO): YES